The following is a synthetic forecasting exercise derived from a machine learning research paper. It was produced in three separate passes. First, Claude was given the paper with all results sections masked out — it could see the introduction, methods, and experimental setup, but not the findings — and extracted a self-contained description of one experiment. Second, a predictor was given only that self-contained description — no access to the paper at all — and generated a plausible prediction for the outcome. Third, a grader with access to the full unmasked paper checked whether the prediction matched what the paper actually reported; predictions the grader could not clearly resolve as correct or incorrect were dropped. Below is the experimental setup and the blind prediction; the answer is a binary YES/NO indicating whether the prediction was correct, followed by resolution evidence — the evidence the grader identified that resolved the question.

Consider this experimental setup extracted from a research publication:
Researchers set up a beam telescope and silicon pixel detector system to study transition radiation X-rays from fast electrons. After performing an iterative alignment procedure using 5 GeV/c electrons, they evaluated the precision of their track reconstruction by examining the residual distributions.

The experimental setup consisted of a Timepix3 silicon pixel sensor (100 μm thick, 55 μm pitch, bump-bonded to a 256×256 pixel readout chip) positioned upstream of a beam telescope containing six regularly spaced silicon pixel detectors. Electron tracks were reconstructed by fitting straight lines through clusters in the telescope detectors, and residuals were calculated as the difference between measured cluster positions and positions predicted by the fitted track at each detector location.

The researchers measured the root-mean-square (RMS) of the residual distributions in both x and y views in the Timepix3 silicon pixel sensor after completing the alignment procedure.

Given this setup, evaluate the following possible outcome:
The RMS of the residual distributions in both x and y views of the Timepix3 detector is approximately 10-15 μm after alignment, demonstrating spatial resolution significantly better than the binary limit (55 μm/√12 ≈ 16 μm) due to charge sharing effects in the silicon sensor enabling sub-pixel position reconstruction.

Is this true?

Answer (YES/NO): YES